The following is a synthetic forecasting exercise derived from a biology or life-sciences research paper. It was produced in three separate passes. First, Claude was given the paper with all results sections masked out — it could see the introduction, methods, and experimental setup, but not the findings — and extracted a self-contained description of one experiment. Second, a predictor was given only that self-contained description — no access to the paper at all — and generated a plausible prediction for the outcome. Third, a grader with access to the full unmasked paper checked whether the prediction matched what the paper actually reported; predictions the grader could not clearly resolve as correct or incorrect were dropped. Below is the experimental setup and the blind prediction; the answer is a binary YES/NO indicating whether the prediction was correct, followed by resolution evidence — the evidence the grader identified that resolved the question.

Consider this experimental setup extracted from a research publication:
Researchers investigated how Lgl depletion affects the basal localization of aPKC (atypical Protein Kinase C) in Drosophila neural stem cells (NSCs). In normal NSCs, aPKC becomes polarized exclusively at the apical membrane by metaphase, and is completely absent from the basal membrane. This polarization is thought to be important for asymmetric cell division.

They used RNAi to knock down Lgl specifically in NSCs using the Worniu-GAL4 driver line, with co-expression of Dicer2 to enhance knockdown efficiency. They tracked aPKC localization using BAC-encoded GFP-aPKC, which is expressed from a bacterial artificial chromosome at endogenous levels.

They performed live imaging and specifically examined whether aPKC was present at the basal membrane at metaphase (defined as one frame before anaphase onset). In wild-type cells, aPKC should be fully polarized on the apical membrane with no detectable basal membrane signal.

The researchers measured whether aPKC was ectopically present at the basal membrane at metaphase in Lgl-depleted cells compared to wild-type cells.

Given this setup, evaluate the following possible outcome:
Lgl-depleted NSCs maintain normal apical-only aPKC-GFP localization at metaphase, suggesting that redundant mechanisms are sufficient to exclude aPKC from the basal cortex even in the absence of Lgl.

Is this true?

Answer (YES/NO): NO